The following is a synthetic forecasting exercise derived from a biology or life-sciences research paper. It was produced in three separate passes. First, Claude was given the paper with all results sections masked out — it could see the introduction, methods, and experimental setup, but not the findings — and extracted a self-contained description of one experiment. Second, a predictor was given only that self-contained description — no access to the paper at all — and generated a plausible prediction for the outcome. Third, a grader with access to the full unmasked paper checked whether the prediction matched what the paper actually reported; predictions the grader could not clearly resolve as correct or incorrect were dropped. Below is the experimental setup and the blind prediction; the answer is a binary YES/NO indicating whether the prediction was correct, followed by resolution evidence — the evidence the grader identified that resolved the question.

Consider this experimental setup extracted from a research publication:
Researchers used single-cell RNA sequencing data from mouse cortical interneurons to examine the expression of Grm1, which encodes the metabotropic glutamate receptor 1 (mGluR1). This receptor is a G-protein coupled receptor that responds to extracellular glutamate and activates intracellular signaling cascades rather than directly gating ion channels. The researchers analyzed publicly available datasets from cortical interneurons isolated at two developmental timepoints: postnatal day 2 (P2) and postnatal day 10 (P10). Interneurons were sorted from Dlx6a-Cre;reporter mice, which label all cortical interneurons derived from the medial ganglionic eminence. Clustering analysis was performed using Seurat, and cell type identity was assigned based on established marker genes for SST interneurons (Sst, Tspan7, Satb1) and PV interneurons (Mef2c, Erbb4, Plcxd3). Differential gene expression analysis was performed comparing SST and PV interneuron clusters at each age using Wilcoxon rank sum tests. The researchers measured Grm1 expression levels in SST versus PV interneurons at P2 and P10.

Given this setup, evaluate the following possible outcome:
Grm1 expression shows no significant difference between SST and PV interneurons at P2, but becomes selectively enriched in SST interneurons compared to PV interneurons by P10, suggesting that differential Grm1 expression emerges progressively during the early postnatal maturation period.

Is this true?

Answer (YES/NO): NO